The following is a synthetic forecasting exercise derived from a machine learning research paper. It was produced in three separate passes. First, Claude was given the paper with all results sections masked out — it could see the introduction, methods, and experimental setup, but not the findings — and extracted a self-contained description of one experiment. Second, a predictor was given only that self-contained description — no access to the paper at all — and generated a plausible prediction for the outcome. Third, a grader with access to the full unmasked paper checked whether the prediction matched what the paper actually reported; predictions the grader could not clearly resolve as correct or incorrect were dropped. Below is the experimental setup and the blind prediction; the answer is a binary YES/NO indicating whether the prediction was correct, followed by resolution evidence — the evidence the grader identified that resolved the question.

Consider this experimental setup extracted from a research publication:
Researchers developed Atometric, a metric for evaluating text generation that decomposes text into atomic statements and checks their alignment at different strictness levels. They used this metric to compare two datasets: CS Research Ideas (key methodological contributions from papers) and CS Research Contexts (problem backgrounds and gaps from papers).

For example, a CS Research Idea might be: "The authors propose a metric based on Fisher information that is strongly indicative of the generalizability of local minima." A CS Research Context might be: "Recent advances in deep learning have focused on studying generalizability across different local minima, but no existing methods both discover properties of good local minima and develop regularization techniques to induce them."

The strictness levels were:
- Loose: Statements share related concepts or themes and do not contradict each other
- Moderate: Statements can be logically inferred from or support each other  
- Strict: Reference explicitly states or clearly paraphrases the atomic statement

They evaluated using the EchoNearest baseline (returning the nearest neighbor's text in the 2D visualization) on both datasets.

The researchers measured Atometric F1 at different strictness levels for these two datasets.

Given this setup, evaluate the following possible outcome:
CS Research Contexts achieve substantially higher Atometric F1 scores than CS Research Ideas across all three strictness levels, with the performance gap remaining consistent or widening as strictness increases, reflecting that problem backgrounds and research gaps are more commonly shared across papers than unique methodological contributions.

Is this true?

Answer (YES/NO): NO